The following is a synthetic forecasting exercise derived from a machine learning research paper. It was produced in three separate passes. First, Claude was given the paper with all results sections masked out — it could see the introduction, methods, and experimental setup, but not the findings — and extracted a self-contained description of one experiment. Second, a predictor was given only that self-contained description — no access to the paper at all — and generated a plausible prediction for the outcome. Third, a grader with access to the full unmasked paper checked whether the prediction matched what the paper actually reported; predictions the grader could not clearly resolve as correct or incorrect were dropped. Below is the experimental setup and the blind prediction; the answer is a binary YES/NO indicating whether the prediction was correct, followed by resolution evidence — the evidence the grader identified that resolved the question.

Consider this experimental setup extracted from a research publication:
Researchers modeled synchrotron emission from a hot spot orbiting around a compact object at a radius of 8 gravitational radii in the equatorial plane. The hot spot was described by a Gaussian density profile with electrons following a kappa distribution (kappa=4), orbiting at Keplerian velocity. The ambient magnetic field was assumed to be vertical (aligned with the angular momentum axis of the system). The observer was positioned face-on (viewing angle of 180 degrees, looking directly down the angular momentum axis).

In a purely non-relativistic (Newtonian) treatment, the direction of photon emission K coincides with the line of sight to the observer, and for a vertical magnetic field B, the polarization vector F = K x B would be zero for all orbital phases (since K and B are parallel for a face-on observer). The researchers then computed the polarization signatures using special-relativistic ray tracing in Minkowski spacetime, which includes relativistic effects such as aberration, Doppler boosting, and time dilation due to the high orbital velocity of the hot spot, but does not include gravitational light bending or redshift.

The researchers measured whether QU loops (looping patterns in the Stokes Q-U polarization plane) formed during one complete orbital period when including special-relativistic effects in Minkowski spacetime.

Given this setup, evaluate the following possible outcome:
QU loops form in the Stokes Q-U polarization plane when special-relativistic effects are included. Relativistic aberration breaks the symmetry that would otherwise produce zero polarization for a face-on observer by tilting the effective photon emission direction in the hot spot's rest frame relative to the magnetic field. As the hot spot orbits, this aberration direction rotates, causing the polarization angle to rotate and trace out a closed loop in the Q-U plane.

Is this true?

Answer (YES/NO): YES